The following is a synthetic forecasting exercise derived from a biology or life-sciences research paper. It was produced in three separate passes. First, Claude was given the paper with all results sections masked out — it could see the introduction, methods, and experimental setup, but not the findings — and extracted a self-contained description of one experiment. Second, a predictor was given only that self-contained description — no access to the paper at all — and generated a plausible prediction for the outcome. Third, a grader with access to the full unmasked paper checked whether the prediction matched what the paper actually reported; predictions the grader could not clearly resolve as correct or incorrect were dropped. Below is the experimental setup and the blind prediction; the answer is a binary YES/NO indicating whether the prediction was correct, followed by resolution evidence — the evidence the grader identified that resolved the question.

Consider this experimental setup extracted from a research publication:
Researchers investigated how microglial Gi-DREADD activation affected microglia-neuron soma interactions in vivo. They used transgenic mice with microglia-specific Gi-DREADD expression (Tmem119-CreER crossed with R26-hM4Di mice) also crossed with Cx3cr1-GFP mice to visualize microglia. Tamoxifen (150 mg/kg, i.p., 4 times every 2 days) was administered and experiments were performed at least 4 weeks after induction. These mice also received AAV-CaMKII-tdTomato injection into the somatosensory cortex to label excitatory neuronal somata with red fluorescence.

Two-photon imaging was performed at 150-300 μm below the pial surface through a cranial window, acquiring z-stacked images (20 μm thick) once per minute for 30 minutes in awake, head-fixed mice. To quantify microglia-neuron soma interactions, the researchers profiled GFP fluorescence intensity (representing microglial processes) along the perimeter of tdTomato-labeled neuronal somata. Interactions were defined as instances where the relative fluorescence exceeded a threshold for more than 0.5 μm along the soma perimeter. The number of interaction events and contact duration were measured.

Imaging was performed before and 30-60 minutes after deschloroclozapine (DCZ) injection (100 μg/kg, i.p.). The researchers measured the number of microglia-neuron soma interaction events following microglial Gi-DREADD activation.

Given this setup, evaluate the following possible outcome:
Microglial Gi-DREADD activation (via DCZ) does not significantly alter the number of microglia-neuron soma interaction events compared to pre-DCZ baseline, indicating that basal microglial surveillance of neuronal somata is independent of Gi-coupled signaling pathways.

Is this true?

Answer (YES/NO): NO